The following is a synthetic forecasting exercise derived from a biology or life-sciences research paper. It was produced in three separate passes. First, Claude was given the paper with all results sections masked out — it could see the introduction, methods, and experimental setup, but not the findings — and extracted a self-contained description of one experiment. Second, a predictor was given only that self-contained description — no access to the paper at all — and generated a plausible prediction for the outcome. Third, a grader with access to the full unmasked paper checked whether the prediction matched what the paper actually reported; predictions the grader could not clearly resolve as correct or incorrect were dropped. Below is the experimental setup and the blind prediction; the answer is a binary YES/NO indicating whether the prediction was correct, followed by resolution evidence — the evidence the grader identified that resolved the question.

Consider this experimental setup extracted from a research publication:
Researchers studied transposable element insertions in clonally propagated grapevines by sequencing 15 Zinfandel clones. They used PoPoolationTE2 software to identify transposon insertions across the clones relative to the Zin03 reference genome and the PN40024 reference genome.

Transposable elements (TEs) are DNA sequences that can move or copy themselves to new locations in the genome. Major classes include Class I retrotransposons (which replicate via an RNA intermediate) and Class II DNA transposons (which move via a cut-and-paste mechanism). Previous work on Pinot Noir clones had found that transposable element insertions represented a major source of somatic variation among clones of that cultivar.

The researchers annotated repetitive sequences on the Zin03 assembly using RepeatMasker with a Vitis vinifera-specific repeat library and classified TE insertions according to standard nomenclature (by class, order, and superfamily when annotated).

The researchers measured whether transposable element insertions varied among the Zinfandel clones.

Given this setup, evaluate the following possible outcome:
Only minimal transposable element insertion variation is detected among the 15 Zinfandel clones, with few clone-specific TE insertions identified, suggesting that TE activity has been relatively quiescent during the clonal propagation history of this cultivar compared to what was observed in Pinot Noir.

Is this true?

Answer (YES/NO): NO